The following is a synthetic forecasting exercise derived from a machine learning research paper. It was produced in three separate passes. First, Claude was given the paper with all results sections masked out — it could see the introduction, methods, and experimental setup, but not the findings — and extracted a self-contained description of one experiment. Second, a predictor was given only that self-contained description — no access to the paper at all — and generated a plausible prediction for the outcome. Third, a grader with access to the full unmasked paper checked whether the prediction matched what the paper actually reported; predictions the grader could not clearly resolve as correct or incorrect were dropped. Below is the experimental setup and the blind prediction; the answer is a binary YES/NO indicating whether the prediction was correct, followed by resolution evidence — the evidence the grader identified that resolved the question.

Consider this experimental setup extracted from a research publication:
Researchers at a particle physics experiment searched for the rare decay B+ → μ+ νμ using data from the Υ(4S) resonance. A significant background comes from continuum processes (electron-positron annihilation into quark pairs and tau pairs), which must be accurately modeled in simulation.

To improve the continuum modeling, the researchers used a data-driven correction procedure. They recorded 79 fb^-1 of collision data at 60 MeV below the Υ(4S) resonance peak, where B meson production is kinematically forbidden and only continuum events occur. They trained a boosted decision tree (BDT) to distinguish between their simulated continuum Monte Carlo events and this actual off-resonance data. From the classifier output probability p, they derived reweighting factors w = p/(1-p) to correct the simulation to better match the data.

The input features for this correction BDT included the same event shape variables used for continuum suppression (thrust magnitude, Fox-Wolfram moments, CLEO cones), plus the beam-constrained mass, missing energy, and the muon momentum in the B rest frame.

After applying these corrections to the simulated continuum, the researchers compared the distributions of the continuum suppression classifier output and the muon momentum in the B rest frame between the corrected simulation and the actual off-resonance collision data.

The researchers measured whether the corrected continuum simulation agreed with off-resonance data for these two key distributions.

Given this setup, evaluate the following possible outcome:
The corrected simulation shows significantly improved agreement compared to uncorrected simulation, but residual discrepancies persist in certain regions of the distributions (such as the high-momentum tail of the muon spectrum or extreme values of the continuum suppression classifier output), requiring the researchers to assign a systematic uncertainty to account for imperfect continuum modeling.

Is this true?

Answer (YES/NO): NO